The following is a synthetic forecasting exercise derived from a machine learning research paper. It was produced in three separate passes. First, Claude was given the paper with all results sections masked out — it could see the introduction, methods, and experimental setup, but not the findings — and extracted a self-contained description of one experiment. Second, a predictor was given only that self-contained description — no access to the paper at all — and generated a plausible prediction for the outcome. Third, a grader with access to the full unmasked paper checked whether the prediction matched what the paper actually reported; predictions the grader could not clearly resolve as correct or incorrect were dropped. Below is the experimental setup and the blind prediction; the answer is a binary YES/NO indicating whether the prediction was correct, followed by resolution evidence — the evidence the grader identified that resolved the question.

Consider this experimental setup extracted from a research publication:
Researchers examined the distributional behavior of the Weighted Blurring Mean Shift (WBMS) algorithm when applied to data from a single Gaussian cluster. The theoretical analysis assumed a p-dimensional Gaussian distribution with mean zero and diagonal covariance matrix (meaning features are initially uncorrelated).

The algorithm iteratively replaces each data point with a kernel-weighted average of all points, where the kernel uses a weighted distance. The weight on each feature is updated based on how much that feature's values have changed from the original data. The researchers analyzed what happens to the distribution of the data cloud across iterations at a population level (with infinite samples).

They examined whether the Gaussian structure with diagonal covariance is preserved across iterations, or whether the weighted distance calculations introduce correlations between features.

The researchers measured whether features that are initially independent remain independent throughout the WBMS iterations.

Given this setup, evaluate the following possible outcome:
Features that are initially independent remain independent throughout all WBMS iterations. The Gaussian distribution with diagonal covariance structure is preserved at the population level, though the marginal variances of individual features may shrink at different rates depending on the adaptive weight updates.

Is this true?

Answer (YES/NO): YES